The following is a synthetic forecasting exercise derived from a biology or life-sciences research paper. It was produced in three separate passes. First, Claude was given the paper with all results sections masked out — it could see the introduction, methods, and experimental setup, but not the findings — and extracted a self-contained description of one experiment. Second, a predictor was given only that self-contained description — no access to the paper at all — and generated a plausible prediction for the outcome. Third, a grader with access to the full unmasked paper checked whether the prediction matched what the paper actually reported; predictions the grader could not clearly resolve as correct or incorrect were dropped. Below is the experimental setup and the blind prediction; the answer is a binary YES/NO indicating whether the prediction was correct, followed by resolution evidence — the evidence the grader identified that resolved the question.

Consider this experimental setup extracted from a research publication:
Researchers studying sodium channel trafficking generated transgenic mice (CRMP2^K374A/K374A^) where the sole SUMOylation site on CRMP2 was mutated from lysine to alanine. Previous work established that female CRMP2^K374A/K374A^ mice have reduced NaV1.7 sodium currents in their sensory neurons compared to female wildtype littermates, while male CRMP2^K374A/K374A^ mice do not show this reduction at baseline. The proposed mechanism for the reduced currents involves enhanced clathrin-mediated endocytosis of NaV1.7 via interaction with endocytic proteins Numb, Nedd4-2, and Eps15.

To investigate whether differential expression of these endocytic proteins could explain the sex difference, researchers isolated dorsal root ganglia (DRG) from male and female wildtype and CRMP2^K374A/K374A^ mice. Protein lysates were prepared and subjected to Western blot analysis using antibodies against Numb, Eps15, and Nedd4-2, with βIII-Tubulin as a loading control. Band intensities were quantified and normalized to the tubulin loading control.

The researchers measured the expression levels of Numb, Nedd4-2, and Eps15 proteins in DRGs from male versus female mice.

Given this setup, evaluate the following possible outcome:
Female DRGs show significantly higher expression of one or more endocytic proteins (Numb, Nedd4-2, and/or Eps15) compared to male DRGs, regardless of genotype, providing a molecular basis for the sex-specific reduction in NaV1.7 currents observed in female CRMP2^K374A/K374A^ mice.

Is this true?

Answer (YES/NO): NO